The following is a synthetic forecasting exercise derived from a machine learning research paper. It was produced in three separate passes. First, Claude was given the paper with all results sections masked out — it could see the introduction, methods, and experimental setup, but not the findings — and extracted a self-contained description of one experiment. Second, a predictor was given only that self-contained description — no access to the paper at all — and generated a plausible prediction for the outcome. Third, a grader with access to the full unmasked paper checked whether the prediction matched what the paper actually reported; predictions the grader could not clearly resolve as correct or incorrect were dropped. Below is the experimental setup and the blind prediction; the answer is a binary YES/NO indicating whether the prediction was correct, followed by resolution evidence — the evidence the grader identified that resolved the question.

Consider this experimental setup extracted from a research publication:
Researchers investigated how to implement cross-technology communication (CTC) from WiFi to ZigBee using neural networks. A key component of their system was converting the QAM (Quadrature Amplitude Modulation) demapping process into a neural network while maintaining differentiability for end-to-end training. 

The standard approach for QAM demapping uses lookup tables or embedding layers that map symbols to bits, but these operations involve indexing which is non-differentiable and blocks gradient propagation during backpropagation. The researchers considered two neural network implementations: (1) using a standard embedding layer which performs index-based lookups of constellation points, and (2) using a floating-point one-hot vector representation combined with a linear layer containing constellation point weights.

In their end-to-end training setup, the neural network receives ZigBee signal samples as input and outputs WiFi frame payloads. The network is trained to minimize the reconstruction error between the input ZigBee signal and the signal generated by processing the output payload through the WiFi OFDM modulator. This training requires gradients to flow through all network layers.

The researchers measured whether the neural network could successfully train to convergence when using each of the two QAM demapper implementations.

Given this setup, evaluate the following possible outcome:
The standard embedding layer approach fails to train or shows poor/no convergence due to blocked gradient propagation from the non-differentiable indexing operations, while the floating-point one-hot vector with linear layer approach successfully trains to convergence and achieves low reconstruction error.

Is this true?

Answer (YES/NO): YES